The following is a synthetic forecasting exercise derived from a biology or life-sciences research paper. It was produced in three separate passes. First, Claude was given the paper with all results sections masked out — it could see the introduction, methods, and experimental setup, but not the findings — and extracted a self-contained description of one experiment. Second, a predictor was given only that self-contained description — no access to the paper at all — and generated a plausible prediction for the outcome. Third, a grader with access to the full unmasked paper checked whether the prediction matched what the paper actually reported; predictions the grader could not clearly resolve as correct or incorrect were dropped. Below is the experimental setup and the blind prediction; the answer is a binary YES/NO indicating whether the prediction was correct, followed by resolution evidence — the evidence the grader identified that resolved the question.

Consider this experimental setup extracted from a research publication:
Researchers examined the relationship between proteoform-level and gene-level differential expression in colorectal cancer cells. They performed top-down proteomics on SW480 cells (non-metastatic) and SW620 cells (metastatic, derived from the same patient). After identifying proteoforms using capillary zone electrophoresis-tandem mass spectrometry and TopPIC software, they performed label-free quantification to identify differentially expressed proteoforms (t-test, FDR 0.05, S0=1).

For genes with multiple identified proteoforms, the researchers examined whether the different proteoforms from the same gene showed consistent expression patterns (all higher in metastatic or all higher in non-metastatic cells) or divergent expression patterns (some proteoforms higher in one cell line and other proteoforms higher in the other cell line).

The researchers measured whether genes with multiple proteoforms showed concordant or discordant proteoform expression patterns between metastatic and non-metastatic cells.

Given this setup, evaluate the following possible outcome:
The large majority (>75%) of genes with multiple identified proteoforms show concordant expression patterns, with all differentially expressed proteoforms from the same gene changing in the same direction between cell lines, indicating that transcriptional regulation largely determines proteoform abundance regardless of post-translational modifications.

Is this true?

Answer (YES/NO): NO